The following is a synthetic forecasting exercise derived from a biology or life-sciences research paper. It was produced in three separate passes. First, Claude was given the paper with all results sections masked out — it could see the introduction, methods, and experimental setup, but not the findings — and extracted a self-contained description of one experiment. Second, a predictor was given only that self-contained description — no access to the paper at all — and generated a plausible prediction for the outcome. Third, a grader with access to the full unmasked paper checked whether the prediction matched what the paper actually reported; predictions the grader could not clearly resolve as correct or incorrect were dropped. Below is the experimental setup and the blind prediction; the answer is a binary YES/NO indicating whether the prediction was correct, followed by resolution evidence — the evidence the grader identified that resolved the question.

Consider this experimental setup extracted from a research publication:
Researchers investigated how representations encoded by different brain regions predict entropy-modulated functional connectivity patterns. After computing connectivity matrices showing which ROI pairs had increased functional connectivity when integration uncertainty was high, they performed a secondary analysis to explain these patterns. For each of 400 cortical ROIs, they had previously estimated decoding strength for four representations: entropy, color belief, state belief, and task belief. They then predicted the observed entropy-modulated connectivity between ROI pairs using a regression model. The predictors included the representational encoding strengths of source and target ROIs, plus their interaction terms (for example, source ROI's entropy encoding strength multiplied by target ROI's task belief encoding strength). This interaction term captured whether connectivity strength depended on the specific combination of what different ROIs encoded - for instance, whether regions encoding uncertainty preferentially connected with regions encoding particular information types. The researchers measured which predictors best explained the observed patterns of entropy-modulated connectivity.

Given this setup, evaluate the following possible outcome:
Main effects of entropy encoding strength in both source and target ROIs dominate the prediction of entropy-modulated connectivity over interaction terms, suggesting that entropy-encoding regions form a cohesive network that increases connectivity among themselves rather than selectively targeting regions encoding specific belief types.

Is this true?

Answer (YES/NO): NO